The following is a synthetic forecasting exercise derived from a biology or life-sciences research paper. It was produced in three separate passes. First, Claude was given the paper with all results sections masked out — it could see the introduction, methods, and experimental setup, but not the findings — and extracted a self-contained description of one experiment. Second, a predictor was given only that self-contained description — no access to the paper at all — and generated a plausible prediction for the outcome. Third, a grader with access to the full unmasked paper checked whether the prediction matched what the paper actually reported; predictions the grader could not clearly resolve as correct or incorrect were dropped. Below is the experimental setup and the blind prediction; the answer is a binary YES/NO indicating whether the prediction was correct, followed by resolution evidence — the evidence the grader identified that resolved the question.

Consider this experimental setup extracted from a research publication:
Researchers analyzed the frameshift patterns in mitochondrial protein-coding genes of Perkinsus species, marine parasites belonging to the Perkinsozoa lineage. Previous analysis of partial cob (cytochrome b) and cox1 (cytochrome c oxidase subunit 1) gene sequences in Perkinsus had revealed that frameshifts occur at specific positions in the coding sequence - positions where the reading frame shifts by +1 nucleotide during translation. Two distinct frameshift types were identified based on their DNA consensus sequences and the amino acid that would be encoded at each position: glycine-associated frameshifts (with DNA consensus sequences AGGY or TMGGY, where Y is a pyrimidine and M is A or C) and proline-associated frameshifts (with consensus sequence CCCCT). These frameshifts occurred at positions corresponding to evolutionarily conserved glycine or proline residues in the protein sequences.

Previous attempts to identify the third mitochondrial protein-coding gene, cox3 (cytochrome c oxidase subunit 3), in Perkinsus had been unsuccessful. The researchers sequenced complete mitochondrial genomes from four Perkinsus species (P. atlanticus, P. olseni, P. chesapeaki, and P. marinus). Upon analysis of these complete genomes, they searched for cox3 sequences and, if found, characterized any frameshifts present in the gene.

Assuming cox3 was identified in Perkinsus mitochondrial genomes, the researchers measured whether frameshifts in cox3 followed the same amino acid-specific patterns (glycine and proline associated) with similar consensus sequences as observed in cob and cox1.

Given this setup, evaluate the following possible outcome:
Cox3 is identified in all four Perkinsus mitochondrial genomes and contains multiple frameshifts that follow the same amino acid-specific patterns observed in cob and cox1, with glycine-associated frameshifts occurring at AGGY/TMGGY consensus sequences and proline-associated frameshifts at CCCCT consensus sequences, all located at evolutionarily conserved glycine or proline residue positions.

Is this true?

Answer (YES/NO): NO